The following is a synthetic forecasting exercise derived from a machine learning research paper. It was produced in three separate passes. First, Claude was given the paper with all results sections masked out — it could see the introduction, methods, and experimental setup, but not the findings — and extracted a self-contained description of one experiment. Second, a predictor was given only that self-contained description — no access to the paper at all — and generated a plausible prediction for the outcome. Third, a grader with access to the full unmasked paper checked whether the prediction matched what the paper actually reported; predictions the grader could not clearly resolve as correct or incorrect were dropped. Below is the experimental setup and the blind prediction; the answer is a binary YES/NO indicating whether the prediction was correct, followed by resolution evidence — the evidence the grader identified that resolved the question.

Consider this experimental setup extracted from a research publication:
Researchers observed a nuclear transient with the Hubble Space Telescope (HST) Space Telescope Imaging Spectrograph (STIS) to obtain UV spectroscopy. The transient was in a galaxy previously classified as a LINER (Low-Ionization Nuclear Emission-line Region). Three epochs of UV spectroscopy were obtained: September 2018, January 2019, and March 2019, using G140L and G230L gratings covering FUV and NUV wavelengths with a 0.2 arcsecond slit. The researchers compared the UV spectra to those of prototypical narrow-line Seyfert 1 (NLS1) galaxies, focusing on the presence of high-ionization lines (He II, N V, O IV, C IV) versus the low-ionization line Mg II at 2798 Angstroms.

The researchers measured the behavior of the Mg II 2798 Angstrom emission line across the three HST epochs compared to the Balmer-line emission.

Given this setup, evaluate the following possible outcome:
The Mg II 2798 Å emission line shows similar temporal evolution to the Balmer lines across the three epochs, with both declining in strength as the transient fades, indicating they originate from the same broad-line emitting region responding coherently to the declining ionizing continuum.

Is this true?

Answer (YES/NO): NO